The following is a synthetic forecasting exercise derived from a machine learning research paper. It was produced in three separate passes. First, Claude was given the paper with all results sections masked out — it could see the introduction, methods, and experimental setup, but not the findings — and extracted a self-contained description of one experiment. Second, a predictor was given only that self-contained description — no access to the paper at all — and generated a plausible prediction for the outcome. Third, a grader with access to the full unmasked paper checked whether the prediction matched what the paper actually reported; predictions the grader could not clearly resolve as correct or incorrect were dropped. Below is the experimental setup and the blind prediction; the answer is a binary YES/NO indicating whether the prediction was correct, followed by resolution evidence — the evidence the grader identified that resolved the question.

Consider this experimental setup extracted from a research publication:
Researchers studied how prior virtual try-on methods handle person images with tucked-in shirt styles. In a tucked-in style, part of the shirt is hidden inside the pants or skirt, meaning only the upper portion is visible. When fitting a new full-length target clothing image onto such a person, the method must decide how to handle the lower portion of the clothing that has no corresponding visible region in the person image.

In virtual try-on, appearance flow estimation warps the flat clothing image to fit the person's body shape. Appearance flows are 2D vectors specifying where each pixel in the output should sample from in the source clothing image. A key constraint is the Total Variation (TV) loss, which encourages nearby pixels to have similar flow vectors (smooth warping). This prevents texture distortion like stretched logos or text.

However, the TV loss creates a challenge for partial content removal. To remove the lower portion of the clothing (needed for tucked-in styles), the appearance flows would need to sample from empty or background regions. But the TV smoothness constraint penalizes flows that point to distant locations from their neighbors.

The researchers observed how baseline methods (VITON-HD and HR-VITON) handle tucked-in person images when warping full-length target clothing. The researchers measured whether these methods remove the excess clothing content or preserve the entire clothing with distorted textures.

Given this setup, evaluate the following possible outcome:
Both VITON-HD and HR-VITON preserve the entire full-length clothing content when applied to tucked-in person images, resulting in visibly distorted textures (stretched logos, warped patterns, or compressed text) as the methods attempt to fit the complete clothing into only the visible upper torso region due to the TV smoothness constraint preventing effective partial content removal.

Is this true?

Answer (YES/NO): YES